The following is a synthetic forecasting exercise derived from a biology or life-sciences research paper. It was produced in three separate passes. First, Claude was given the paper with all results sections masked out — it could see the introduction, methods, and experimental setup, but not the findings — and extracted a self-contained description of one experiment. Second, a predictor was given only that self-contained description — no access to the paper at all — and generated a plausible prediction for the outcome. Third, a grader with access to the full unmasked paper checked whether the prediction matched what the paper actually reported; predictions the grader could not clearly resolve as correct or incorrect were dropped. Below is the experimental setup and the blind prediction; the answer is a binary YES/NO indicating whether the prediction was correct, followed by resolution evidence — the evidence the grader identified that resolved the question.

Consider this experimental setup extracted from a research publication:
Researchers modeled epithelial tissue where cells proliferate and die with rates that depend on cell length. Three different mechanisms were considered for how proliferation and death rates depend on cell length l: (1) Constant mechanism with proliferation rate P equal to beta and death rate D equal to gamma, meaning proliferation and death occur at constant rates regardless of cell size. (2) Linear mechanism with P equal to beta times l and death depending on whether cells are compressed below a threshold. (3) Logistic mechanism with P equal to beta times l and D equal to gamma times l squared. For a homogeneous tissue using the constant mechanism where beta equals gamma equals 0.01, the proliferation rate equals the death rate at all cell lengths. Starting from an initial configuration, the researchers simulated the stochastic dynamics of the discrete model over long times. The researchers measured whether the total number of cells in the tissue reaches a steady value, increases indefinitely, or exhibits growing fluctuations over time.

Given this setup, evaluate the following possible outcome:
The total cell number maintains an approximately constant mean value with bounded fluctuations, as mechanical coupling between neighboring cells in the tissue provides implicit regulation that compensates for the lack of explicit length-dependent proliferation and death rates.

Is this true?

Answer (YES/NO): NO